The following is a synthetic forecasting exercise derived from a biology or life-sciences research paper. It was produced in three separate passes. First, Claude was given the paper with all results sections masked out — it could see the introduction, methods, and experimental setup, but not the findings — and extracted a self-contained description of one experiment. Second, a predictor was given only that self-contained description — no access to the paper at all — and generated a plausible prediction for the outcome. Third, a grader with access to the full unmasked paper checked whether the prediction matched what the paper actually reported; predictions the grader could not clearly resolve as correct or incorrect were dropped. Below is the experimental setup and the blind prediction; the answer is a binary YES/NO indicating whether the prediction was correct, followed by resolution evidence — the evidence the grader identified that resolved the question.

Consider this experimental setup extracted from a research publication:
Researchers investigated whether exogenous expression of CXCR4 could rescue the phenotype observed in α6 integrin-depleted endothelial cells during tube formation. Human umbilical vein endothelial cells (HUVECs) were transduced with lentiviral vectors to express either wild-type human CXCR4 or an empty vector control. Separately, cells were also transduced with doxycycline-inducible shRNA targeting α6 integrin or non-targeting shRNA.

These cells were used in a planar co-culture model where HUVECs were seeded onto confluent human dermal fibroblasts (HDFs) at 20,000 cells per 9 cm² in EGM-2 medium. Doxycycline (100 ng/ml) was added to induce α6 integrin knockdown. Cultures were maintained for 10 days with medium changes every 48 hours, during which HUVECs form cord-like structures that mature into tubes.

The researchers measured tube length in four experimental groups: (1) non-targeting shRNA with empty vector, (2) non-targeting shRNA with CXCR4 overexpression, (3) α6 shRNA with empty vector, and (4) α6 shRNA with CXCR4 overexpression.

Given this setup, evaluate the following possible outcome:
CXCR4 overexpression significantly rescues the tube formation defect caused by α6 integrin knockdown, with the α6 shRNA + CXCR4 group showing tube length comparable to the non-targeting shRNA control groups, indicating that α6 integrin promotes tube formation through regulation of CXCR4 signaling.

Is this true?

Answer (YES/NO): NO